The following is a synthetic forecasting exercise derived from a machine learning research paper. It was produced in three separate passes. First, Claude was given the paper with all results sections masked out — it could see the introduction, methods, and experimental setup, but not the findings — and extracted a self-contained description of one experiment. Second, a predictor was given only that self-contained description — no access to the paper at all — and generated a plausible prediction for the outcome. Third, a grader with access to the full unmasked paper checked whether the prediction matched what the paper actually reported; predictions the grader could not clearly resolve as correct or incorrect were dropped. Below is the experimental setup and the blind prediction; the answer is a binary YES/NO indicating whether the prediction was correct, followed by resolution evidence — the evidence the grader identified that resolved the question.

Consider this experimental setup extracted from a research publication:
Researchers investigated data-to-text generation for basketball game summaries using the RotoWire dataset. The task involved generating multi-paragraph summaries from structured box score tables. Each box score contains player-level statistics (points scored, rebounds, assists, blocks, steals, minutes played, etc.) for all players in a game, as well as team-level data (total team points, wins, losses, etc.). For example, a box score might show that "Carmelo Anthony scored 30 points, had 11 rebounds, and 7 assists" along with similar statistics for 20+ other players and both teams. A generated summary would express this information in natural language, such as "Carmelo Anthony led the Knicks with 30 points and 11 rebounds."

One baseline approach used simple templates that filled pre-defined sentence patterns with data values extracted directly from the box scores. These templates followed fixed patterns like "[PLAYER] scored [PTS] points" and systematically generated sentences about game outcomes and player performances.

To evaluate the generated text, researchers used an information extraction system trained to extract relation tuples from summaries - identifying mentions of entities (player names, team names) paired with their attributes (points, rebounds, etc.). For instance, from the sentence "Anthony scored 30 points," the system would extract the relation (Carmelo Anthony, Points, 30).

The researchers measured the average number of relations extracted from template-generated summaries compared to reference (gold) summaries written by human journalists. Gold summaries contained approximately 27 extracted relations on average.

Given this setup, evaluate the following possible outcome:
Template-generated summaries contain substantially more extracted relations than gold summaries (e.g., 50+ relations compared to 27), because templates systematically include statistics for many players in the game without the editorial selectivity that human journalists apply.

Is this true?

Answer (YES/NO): YES